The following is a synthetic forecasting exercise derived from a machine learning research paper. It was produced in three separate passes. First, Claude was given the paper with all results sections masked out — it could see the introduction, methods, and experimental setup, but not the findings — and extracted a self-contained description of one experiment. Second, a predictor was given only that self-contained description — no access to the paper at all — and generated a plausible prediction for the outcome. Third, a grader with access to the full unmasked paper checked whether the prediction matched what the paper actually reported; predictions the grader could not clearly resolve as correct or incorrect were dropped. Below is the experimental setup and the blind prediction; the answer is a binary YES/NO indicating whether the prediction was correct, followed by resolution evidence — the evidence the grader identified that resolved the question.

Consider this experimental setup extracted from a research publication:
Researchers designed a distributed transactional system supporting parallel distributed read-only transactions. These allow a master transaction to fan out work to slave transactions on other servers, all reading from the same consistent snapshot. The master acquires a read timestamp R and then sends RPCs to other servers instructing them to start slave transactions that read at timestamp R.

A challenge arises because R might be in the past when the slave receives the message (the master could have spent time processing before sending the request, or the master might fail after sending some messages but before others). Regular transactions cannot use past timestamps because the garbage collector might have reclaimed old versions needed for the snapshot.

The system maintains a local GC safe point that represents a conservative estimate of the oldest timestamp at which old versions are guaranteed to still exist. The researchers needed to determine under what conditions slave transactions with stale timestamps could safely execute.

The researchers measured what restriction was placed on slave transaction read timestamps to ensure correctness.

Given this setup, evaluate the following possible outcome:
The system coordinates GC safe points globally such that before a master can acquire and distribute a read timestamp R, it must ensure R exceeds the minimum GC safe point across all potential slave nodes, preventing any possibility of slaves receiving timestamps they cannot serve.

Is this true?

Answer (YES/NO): NO